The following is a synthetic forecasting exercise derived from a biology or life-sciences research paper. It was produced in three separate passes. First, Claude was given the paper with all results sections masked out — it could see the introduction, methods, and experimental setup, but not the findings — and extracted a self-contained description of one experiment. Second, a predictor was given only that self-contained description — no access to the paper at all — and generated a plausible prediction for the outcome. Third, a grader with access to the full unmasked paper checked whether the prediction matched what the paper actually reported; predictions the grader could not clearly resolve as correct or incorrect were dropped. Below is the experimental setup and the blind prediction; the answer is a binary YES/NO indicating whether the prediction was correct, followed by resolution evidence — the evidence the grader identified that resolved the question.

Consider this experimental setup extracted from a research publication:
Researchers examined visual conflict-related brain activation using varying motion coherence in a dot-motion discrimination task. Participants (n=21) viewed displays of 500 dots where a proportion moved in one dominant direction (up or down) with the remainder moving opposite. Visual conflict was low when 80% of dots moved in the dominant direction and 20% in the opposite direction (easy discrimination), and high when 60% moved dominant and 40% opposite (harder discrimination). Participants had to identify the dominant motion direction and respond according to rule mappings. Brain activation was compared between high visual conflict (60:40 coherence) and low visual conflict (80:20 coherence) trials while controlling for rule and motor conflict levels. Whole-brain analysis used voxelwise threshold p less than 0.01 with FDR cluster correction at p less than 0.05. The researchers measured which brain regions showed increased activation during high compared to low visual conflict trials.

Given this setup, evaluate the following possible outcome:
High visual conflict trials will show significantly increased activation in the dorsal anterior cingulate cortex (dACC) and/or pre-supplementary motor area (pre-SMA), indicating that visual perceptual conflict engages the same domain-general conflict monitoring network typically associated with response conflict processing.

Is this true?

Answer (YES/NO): YES